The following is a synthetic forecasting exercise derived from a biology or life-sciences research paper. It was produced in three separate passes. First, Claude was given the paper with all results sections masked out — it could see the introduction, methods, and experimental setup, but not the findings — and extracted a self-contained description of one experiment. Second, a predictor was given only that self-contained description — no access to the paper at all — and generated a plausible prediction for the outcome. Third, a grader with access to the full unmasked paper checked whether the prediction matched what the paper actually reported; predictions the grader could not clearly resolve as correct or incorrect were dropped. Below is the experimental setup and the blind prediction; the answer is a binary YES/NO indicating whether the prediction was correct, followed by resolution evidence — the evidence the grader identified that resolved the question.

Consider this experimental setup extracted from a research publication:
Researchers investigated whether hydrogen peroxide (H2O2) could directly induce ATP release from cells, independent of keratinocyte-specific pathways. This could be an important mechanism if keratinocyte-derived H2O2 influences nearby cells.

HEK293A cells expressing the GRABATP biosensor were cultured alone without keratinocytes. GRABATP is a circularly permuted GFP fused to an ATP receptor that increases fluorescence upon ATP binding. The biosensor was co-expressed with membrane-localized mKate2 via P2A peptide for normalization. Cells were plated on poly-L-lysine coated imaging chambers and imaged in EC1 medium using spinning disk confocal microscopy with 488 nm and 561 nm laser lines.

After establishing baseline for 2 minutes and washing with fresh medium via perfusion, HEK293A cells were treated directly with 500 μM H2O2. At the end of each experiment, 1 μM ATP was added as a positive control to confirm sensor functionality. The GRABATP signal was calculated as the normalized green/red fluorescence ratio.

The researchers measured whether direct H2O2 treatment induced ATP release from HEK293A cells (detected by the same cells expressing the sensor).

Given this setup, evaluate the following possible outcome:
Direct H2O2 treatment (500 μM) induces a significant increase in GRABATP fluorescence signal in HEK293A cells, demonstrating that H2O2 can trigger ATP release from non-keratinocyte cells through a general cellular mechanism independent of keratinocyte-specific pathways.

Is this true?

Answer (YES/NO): NO